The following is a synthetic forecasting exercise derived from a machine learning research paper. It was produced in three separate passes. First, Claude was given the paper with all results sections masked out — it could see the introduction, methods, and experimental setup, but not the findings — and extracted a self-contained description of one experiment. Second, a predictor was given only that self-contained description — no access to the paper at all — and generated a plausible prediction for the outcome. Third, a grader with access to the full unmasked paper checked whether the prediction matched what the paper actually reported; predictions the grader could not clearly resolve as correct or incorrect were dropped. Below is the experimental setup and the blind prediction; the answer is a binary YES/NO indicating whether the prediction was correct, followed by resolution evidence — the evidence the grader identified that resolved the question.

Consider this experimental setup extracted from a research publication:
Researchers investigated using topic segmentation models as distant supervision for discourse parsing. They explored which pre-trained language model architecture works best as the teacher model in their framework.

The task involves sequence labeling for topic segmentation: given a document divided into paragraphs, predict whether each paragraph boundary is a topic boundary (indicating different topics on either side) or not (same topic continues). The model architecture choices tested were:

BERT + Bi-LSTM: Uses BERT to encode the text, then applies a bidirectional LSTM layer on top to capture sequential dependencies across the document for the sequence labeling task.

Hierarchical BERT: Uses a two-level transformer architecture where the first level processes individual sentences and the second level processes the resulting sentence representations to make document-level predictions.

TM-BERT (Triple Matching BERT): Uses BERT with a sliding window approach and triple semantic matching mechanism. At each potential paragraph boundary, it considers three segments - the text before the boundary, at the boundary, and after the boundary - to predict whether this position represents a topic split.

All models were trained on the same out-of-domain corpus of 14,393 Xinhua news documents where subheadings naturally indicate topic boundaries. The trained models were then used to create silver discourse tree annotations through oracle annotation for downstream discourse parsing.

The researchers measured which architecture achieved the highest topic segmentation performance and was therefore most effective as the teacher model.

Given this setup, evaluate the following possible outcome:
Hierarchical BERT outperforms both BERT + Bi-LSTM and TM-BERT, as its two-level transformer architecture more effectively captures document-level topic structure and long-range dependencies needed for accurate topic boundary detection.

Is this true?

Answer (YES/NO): NO